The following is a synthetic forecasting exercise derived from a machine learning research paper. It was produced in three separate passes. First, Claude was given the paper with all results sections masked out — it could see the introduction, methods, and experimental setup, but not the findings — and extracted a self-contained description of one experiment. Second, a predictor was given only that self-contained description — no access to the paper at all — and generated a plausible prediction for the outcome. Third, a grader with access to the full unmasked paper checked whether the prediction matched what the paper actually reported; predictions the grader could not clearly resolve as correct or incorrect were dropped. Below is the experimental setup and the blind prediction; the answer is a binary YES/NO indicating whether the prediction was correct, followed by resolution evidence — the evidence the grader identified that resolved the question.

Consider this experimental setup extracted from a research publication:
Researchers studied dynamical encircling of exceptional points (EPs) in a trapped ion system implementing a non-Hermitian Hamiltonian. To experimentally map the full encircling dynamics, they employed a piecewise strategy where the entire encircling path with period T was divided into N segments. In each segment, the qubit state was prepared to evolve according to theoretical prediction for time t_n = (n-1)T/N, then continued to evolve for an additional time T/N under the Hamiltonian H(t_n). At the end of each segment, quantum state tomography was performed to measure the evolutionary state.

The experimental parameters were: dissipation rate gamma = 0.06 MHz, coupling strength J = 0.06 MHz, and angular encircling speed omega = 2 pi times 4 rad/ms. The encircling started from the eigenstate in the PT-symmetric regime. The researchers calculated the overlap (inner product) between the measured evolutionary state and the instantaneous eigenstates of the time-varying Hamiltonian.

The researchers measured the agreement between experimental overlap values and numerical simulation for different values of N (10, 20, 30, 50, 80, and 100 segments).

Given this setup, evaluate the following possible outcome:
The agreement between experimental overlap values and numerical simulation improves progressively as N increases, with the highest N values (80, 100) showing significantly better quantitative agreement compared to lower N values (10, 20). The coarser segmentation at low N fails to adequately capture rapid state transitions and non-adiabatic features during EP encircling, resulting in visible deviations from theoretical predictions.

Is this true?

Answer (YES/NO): NO